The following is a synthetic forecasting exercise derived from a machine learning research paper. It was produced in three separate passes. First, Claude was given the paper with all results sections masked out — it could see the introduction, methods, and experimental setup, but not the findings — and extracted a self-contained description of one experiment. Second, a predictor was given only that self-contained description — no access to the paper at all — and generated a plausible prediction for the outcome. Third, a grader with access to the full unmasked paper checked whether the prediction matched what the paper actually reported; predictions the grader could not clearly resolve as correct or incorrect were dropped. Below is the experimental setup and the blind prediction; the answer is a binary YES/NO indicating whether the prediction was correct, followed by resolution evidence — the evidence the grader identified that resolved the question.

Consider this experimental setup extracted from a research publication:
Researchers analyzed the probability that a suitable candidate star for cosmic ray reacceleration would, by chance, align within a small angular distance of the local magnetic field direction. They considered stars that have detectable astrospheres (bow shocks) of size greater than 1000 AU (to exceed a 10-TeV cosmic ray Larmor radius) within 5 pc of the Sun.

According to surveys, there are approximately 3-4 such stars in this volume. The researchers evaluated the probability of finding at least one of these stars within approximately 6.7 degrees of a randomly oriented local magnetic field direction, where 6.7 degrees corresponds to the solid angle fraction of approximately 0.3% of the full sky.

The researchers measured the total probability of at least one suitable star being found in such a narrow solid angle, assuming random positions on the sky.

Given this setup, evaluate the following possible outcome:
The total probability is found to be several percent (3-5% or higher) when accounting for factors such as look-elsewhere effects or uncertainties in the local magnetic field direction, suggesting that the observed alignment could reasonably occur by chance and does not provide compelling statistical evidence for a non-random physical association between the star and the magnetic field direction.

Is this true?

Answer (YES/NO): NO